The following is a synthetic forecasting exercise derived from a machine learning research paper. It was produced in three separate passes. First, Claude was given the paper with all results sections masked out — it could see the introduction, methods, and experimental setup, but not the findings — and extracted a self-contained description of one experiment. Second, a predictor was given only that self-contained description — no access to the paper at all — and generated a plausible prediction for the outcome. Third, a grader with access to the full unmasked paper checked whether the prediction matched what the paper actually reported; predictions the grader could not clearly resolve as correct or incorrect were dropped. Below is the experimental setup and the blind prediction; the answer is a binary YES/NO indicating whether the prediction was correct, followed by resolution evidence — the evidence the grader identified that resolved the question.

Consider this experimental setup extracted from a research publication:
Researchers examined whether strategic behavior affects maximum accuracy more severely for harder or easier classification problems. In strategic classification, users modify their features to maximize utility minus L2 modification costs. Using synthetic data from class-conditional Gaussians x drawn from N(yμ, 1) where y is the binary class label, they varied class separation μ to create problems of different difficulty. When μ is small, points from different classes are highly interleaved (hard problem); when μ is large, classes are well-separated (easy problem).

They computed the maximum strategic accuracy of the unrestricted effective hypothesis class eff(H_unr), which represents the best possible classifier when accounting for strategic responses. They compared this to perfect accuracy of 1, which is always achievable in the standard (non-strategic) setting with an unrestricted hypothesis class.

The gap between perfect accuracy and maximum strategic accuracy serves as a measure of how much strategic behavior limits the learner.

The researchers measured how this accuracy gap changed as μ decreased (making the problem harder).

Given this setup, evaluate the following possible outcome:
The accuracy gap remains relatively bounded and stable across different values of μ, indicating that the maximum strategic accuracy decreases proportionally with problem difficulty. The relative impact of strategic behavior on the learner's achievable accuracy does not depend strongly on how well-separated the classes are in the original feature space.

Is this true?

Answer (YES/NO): NO